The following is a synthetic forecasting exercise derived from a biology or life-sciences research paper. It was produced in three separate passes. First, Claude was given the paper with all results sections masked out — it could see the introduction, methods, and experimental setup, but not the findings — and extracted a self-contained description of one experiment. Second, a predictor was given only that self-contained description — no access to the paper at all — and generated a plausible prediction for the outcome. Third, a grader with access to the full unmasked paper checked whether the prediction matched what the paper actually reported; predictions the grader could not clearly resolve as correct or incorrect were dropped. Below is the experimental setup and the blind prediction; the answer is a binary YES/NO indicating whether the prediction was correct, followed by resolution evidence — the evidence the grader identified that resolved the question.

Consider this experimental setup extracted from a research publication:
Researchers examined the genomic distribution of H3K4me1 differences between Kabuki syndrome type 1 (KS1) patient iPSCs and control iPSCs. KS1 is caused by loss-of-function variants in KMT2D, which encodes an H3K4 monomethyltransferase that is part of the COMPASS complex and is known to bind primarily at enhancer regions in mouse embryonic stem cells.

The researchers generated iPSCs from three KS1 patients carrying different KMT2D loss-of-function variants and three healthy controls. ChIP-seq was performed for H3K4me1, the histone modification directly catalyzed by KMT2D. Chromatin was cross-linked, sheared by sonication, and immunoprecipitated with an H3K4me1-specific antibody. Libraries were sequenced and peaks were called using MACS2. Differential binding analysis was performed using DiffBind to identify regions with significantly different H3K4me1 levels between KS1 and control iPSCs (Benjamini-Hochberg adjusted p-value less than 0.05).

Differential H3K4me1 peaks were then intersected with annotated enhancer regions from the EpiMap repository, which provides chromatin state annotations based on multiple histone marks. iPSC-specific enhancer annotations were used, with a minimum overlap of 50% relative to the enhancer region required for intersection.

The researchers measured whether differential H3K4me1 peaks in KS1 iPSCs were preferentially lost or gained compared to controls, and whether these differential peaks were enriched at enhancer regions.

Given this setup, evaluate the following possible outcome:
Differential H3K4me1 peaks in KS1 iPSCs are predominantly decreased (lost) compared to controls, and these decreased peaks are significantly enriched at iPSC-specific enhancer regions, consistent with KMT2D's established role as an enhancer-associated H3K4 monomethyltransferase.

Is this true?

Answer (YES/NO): YES